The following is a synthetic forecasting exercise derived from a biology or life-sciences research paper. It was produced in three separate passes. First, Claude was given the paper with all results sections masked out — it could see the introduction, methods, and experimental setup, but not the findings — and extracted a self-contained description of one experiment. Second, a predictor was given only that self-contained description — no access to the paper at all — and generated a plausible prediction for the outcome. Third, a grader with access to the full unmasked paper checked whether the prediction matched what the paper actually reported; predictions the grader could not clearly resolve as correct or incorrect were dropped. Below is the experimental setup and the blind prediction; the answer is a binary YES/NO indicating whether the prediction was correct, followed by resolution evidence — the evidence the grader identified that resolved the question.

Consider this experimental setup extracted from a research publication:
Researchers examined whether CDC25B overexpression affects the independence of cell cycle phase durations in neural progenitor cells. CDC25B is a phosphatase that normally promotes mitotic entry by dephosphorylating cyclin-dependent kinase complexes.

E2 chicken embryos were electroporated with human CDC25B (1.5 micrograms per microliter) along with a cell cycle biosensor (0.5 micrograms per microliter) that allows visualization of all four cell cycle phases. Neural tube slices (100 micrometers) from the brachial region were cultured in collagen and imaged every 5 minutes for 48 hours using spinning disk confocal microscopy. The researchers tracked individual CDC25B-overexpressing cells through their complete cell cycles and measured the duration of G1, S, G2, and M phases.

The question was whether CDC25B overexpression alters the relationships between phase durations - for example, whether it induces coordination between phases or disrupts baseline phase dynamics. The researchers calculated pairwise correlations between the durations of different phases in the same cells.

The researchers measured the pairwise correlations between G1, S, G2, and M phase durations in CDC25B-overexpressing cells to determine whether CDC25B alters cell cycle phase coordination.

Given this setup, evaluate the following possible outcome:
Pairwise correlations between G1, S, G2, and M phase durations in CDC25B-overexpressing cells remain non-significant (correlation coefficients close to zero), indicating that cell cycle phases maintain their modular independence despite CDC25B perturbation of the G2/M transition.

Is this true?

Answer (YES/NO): YES